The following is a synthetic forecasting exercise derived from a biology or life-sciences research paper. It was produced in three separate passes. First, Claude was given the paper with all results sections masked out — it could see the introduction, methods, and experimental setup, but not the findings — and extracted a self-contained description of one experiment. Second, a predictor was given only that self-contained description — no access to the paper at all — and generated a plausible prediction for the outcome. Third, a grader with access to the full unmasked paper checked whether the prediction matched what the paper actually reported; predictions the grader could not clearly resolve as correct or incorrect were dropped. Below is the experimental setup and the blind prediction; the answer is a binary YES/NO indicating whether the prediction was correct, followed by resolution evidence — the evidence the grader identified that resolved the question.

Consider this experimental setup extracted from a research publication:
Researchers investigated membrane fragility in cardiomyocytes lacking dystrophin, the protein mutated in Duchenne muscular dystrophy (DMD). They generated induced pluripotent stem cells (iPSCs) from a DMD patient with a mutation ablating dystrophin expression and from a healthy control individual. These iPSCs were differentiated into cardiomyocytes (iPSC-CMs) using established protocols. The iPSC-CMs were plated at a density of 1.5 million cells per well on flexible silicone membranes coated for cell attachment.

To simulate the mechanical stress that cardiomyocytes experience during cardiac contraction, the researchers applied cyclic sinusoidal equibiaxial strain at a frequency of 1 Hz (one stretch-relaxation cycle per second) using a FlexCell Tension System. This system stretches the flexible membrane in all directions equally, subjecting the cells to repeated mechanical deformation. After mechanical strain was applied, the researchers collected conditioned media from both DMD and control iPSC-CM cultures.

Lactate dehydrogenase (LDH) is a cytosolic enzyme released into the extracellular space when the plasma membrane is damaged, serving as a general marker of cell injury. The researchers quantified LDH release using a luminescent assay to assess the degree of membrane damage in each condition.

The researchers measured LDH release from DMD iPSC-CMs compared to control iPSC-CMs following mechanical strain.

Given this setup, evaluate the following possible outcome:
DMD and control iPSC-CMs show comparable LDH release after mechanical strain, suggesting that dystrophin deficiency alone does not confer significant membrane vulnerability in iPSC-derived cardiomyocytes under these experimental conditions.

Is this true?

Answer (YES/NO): NO